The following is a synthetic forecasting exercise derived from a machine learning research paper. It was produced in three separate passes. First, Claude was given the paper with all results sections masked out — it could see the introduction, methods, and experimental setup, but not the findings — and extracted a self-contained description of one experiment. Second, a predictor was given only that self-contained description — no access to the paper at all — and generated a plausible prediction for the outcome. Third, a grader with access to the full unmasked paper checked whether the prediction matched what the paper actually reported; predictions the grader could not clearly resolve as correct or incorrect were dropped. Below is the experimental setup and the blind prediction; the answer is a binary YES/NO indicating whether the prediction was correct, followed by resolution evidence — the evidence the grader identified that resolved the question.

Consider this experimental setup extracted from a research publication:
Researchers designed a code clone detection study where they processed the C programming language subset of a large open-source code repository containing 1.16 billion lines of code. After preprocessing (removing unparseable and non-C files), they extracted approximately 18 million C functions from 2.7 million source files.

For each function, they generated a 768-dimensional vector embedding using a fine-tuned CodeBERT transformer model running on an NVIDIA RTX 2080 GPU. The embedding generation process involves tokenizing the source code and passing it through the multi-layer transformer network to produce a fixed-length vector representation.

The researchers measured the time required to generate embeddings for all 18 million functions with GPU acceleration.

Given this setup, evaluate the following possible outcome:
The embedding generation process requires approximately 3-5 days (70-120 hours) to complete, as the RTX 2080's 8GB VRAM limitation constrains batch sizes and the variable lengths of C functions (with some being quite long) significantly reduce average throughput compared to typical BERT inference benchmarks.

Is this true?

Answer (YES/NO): NO